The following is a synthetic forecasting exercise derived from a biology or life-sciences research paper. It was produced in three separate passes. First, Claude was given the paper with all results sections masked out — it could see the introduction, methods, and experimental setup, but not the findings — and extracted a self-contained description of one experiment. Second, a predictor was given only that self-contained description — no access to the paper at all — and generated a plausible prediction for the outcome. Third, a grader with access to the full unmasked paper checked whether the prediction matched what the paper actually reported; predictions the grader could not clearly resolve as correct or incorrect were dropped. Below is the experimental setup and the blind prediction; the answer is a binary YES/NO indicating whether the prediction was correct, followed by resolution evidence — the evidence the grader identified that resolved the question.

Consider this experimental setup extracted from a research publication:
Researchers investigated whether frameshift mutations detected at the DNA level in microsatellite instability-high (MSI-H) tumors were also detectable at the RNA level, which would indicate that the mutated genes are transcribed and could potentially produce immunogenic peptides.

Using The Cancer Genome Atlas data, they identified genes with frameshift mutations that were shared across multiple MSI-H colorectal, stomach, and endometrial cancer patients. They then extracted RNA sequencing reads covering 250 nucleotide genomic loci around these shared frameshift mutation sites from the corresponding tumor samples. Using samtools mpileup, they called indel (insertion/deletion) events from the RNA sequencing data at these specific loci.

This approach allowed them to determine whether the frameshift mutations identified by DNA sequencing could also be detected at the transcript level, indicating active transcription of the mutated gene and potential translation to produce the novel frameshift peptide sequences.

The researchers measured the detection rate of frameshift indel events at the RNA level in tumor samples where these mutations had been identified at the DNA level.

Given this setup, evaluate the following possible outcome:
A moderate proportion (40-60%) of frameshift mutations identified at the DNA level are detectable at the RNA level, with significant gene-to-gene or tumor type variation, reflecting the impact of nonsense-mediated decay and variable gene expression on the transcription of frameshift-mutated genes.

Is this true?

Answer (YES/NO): NO